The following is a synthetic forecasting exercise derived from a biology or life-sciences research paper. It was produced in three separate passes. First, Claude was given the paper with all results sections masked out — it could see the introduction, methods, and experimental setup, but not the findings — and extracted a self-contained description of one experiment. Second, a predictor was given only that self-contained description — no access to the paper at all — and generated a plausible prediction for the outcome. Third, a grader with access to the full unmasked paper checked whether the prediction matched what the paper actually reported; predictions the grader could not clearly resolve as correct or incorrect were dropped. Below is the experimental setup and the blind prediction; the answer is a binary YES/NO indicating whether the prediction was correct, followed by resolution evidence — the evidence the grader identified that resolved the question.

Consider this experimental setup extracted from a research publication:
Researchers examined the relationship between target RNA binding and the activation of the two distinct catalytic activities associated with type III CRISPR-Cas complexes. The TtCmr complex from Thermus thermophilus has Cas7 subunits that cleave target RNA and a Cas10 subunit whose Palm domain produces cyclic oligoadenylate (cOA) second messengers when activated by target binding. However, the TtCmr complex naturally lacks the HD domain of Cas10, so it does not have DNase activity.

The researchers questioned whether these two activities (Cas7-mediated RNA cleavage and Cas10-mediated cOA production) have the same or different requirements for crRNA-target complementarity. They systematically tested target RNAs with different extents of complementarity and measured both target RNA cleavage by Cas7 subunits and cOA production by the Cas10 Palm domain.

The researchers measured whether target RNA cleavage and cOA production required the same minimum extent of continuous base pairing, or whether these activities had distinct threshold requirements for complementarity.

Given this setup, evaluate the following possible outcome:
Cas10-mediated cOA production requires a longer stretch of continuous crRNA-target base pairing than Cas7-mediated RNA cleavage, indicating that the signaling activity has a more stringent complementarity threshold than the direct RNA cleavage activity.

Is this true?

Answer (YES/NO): NO